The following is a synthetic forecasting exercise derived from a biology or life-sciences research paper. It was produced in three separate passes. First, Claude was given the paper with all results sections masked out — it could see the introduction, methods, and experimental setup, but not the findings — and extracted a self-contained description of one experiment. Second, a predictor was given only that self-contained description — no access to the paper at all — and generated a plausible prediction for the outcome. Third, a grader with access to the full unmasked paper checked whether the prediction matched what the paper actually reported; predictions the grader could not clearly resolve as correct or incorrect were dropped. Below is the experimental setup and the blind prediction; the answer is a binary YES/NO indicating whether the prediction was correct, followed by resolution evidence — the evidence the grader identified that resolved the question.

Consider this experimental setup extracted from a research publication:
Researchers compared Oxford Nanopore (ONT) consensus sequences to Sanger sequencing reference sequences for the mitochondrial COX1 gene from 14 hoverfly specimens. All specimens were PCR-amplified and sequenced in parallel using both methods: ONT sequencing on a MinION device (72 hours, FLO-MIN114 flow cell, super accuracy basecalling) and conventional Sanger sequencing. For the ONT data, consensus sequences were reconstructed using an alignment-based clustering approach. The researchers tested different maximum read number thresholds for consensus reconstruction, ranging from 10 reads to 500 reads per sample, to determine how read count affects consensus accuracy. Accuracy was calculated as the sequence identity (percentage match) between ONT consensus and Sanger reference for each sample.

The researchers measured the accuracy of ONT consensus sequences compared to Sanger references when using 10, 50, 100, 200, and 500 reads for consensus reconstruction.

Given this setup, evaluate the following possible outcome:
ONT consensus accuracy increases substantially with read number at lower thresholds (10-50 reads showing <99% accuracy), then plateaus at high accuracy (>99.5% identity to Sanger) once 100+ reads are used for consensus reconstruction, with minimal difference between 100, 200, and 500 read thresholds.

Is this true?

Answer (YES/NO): NO